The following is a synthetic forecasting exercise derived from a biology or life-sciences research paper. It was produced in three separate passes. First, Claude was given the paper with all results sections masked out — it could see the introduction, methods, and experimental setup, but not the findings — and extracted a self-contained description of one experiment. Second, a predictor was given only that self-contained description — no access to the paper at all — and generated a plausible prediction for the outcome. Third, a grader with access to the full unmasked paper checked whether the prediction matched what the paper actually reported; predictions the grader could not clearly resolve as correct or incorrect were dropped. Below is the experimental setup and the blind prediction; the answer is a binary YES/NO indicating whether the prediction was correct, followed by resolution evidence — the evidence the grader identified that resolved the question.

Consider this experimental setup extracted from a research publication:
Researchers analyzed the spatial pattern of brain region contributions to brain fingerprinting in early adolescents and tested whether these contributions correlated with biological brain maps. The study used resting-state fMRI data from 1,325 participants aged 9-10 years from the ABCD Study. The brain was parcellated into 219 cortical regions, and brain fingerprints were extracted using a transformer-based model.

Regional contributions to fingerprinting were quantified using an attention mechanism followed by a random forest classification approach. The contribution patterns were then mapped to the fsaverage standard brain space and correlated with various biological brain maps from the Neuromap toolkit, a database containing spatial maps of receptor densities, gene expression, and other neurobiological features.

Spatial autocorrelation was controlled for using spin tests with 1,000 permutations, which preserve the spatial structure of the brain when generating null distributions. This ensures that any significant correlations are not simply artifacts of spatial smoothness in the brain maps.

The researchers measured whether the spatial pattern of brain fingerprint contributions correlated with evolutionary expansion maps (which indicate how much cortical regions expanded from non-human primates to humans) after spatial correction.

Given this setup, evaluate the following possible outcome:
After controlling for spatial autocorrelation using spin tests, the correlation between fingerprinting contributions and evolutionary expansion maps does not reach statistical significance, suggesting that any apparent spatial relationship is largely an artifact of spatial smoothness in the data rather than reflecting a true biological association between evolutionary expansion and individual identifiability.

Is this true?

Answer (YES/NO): NO